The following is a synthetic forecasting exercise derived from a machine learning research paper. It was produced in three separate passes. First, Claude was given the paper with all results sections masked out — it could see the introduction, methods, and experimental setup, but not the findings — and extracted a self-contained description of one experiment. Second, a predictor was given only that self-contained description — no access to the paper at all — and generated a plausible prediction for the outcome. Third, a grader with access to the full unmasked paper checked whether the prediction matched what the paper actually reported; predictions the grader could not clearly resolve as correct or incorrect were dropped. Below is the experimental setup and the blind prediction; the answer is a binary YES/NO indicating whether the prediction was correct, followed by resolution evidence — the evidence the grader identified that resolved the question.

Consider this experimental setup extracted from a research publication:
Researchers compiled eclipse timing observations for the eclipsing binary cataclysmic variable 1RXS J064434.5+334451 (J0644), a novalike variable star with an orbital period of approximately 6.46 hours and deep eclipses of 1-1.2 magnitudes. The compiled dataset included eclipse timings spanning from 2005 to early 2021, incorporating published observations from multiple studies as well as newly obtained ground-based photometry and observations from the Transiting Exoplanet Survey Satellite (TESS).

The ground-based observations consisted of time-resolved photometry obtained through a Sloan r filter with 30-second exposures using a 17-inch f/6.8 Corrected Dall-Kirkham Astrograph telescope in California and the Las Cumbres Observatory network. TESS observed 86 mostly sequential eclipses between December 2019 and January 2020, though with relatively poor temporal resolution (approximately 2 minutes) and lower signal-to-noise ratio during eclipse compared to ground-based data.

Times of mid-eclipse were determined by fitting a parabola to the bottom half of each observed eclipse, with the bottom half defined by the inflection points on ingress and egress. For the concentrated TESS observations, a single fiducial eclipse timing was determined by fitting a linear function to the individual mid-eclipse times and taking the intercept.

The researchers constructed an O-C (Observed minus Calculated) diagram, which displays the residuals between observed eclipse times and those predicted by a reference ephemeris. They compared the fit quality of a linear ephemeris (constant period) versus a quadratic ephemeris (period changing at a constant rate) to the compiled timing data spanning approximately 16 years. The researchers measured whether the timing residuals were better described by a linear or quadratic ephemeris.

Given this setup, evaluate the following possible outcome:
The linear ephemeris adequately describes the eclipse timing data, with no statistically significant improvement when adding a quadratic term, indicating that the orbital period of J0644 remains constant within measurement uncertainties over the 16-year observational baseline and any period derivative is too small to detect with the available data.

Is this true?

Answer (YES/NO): NO